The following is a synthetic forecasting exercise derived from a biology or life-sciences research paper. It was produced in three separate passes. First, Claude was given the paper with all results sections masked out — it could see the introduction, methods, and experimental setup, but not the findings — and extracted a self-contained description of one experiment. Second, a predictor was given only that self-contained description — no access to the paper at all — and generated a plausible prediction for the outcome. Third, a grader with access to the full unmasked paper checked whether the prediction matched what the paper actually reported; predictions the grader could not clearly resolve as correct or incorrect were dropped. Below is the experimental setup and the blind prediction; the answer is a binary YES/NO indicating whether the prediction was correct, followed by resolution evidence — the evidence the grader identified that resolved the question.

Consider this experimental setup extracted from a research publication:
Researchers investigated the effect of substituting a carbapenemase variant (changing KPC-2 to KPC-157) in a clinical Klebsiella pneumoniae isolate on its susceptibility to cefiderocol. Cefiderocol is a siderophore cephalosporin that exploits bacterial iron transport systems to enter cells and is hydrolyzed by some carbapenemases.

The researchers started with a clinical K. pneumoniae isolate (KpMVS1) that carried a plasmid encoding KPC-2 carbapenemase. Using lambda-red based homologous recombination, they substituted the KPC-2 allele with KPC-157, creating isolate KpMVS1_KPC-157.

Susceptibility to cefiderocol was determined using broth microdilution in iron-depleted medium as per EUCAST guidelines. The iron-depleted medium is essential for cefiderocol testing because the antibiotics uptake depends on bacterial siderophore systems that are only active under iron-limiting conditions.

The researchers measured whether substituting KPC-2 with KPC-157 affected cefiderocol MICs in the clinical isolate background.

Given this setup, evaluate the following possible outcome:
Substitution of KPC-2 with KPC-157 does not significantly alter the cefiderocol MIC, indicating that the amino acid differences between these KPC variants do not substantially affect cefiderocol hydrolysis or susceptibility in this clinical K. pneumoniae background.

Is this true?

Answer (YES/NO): NO